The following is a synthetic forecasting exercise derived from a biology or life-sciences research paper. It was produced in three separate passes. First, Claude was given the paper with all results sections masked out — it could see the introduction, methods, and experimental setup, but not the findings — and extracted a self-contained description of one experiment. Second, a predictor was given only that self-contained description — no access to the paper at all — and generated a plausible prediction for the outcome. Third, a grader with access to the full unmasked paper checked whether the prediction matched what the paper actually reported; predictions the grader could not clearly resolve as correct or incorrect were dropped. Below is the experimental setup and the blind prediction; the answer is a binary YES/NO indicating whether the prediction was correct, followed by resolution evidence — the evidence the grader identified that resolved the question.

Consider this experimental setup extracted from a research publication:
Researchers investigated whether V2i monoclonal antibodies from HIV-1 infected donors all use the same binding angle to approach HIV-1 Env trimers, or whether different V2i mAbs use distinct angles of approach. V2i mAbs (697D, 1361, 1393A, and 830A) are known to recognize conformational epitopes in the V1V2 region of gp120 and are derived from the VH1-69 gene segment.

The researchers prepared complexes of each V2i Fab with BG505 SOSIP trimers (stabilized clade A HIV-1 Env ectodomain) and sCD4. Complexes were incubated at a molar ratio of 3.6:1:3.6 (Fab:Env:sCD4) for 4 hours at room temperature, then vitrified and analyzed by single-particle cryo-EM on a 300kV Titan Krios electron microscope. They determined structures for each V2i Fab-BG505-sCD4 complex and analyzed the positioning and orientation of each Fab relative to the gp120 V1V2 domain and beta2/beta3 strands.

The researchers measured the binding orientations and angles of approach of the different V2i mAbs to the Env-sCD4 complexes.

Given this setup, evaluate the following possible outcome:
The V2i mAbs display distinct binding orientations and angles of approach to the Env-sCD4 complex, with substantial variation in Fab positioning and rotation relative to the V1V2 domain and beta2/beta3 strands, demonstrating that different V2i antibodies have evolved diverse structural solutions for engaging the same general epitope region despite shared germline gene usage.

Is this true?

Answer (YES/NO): YES